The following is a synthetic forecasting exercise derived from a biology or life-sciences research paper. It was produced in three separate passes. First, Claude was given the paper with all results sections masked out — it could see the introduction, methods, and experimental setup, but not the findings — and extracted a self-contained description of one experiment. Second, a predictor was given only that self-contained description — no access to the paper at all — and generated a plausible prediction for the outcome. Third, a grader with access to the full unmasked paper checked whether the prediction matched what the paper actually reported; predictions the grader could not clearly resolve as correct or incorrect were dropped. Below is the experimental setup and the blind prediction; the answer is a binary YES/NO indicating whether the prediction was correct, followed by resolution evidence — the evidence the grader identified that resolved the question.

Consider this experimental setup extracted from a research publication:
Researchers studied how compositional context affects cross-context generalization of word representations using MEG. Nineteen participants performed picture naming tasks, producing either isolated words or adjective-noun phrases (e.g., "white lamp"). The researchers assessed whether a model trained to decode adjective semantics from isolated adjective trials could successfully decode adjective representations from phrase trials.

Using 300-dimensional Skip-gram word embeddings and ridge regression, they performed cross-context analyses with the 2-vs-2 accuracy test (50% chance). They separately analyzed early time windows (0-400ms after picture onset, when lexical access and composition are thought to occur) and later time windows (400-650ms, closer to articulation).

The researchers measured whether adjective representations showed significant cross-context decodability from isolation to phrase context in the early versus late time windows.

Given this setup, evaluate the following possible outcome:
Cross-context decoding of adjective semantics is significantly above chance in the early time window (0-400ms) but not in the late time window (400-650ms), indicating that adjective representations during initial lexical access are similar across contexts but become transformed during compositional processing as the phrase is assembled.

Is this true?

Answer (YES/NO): NO